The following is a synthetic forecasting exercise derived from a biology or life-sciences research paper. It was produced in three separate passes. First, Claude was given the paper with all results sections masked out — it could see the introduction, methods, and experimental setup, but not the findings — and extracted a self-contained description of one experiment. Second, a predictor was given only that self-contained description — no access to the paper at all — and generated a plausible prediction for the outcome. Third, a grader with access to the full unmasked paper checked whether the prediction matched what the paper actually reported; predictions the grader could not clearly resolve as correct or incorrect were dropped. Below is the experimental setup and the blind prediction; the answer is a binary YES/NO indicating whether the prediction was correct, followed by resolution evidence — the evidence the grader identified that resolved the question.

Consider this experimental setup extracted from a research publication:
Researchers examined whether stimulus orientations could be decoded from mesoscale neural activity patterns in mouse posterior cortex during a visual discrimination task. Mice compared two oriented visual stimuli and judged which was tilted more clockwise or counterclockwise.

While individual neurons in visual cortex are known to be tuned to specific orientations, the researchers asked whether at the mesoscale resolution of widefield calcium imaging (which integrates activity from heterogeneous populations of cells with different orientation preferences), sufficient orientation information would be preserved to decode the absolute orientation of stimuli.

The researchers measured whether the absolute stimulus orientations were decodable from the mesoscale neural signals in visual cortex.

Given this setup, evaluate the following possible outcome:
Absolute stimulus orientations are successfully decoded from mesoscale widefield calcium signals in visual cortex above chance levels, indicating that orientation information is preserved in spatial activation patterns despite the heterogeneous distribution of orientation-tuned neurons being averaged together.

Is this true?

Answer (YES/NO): NO